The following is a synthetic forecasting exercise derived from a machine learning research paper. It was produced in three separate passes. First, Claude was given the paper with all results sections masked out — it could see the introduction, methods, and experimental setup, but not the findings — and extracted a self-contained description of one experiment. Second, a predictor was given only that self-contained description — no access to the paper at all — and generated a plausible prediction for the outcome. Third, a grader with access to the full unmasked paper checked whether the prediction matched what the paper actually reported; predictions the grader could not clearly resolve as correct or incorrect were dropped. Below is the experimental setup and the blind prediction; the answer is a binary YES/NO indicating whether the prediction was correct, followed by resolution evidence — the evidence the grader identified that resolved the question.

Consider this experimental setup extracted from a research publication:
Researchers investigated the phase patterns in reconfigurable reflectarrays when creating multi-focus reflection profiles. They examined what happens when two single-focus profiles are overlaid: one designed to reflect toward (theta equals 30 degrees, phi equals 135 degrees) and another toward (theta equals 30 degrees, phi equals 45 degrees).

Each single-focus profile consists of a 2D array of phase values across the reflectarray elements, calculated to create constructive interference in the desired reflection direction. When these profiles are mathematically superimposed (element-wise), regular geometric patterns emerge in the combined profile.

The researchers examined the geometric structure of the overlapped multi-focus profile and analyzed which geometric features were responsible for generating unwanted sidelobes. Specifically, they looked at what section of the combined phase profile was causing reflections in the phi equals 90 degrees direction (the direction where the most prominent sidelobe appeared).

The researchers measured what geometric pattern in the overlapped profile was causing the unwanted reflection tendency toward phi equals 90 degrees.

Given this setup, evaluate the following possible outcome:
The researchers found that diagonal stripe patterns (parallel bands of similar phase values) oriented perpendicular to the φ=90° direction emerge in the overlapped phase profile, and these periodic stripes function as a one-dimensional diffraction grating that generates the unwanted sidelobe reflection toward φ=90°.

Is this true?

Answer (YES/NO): NO